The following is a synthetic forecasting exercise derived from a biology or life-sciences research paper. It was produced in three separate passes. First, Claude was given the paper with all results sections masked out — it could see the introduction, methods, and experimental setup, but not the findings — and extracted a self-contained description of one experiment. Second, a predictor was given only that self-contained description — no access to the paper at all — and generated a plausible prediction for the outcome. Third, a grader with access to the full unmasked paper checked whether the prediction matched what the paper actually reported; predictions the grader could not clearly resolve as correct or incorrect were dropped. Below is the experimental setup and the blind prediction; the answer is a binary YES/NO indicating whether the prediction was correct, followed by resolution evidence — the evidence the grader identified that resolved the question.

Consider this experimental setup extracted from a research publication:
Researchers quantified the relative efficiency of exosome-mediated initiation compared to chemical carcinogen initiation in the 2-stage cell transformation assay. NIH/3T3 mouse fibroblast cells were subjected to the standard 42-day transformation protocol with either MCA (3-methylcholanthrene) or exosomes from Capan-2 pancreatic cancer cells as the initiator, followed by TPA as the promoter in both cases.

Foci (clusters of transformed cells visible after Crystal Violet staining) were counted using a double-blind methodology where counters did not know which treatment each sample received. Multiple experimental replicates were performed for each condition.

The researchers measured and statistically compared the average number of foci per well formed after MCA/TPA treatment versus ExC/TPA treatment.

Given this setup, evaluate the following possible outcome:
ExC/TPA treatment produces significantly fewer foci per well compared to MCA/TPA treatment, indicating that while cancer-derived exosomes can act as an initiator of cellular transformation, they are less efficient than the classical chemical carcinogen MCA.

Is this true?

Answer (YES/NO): NO